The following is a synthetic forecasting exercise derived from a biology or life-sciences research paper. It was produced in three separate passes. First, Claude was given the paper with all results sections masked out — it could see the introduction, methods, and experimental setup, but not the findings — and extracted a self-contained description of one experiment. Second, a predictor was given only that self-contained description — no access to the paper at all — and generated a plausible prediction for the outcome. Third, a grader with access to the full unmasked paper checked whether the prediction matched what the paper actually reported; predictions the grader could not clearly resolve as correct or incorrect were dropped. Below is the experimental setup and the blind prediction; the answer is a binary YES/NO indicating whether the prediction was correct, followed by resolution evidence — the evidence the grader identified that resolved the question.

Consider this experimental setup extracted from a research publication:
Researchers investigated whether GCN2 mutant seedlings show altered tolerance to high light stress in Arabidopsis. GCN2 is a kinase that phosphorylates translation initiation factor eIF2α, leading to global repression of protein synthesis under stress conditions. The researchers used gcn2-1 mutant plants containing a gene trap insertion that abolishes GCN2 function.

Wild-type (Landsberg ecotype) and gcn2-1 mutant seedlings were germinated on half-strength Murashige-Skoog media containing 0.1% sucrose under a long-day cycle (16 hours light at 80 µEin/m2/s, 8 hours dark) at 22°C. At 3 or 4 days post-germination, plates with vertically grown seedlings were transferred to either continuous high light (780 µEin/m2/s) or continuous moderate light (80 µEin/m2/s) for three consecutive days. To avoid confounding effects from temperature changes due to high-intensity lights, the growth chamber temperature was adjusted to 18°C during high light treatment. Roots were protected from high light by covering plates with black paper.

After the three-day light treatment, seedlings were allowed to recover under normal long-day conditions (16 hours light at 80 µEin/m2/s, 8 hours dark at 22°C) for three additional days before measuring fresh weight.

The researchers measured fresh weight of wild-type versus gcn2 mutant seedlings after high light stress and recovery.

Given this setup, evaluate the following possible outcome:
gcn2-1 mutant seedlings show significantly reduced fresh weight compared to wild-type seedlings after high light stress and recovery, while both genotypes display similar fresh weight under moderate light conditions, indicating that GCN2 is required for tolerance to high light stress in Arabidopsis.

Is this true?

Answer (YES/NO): YES